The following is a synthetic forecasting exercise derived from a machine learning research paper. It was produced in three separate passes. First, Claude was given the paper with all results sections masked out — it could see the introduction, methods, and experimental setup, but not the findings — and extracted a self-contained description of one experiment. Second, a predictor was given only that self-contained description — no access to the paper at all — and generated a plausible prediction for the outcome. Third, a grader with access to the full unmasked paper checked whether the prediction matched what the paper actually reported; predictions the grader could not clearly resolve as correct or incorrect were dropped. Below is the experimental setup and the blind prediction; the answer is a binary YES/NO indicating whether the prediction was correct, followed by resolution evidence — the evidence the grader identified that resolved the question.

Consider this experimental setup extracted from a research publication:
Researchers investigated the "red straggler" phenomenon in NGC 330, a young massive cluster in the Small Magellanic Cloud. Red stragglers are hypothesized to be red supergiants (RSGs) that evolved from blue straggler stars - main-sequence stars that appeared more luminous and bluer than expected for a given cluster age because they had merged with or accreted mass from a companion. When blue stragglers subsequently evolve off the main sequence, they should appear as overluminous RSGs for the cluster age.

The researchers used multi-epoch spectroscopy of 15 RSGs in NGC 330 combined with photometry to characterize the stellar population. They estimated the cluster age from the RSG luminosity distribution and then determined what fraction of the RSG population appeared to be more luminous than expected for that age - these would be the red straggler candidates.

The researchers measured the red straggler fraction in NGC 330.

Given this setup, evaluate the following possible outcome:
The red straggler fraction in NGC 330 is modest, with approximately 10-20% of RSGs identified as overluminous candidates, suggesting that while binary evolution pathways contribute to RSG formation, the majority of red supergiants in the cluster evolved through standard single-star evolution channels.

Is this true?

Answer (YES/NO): NO